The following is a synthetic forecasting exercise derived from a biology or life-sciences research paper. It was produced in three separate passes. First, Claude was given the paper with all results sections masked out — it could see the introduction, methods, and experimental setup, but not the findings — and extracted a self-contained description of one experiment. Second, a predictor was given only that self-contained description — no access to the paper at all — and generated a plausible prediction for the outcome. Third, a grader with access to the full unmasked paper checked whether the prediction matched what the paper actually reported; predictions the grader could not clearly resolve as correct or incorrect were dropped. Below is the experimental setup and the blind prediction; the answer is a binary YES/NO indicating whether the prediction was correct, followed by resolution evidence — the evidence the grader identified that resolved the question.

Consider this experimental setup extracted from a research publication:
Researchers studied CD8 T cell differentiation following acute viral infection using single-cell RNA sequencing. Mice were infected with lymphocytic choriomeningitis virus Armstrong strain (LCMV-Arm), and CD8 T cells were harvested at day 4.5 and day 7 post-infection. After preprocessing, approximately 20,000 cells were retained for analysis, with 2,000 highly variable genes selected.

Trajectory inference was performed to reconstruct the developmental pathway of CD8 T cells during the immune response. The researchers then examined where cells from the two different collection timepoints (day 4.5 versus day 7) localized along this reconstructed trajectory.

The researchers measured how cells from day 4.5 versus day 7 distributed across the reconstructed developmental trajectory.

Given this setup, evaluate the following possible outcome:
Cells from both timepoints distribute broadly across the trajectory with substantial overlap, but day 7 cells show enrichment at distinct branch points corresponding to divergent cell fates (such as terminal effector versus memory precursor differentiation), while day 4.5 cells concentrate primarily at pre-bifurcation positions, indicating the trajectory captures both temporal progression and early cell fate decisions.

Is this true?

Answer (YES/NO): NO